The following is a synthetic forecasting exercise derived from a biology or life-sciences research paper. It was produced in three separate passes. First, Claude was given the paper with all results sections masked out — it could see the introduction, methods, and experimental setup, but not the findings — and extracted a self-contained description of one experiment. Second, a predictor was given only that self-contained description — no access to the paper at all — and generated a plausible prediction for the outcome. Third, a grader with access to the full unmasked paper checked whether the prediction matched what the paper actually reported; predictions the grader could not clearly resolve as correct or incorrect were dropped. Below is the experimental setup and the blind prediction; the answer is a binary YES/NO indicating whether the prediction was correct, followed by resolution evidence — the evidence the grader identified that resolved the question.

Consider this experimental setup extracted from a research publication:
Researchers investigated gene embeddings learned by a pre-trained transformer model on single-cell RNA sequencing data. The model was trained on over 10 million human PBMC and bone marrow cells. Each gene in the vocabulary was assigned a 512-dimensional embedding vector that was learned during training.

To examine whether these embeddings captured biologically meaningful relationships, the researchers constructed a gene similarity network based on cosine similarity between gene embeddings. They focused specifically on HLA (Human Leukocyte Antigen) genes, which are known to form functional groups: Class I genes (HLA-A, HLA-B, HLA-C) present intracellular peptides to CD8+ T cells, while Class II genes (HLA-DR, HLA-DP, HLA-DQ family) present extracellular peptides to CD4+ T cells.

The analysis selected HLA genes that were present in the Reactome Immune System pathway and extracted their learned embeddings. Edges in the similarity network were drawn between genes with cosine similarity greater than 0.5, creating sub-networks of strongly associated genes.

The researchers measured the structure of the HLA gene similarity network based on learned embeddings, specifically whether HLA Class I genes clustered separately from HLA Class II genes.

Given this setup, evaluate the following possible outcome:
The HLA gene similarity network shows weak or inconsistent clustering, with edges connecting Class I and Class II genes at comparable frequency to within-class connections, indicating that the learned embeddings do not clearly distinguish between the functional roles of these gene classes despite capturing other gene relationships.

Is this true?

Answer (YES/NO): NO